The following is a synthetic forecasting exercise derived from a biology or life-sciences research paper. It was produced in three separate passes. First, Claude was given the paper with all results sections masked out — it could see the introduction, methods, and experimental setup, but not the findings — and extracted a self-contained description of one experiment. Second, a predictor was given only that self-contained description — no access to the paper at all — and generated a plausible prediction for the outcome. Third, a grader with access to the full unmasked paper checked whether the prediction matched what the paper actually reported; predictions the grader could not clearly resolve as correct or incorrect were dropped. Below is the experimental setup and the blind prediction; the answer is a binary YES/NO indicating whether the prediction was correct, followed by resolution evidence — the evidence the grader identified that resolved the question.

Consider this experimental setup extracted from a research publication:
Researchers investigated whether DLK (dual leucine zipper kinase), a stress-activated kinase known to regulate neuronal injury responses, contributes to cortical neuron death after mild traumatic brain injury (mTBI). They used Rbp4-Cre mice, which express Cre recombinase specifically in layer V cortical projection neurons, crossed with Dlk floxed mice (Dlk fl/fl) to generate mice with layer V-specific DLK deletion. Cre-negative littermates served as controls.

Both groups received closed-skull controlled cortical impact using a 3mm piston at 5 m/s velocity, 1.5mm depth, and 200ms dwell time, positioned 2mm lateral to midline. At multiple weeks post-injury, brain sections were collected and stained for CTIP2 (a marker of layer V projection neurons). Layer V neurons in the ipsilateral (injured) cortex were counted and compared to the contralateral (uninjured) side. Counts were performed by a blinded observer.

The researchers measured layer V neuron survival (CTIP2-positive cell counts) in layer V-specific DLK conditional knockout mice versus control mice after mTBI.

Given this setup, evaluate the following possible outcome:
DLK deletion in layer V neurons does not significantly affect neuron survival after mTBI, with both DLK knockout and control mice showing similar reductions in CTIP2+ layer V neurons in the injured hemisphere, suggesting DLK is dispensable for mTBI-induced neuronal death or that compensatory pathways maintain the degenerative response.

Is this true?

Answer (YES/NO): NO